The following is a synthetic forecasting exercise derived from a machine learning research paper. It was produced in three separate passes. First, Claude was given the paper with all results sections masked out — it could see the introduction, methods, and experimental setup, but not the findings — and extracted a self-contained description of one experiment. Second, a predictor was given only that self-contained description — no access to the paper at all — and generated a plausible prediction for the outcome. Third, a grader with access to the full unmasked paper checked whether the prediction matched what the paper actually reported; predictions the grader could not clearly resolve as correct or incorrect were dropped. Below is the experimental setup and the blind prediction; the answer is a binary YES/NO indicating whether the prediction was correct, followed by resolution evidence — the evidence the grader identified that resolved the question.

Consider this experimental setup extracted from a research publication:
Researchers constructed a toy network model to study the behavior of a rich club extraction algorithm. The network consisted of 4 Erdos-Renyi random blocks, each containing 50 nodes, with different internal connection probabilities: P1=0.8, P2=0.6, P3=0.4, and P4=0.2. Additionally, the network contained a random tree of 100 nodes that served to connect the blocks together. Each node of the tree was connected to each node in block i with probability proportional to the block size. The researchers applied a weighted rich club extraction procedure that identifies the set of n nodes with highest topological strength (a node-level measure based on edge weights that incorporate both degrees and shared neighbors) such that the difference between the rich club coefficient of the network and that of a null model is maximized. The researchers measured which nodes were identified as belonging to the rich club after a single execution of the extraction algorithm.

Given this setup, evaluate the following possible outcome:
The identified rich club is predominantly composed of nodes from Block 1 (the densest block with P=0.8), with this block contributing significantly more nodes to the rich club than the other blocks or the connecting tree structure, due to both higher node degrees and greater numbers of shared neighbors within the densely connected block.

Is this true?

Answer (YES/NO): YES